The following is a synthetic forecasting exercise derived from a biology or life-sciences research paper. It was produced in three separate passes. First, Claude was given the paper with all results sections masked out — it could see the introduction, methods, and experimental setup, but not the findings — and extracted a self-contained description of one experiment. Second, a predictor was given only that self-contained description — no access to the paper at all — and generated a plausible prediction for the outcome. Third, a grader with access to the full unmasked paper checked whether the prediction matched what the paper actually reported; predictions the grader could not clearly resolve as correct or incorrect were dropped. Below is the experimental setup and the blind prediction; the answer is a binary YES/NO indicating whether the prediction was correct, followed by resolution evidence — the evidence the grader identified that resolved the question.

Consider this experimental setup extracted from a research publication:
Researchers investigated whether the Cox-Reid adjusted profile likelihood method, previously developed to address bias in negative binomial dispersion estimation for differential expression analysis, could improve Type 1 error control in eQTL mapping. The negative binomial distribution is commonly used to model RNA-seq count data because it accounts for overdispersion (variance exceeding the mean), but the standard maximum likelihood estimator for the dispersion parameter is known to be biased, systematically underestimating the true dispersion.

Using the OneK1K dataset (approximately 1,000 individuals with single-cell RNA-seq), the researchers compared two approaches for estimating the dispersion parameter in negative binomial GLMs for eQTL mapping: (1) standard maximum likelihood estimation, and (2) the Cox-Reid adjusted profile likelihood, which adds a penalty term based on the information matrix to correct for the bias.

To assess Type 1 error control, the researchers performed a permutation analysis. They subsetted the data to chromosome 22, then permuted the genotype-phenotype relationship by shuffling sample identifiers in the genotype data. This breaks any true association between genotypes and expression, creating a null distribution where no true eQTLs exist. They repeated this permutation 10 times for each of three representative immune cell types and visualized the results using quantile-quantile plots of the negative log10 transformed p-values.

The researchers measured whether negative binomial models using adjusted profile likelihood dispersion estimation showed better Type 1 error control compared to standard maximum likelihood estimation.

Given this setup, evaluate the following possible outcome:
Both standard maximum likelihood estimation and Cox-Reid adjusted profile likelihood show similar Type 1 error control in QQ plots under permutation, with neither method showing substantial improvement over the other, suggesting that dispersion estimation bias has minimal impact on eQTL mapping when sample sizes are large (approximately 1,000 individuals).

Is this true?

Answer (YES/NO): NO